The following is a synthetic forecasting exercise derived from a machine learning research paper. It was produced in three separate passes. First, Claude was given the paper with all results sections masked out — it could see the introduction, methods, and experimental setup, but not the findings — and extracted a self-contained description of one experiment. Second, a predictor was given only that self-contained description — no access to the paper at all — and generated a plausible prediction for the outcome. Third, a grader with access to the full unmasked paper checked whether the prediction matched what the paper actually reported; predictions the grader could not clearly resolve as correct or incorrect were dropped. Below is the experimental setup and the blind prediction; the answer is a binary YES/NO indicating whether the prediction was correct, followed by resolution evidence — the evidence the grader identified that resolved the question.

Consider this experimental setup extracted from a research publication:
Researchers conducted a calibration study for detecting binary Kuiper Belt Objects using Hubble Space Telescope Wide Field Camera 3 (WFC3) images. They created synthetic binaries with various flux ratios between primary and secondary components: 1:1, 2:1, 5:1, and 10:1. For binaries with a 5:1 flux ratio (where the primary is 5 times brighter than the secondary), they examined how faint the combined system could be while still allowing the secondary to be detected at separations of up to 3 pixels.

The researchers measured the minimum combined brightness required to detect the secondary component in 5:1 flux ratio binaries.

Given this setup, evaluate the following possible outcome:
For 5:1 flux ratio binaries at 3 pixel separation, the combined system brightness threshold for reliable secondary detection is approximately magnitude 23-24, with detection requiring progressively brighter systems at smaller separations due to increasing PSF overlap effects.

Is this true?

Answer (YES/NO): YES